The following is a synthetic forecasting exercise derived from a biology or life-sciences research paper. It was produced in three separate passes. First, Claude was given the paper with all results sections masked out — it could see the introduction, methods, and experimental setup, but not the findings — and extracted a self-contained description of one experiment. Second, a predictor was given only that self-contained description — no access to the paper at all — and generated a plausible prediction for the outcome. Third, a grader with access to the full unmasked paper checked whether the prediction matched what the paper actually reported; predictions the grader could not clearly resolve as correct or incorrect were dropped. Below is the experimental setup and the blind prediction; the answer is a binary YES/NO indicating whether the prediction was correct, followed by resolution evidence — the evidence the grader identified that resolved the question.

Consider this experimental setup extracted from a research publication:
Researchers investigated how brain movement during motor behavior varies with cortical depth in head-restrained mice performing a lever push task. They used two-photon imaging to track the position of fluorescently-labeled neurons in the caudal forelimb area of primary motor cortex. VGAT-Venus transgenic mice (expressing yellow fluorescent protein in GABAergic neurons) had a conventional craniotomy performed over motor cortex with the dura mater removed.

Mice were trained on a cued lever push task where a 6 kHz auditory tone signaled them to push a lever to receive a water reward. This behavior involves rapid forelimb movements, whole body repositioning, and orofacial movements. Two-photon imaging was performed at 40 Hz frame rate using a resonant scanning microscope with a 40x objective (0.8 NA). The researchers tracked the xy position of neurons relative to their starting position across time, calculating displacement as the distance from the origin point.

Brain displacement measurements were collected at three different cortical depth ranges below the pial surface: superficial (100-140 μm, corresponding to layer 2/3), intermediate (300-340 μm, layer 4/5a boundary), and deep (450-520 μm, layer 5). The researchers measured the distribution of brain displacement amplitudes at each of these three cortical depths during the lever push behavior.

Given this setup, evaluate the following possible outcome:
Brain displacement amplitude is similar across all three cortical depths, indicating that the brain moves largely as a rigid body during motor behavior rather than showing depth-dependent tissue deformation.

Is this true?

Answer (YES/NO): YES